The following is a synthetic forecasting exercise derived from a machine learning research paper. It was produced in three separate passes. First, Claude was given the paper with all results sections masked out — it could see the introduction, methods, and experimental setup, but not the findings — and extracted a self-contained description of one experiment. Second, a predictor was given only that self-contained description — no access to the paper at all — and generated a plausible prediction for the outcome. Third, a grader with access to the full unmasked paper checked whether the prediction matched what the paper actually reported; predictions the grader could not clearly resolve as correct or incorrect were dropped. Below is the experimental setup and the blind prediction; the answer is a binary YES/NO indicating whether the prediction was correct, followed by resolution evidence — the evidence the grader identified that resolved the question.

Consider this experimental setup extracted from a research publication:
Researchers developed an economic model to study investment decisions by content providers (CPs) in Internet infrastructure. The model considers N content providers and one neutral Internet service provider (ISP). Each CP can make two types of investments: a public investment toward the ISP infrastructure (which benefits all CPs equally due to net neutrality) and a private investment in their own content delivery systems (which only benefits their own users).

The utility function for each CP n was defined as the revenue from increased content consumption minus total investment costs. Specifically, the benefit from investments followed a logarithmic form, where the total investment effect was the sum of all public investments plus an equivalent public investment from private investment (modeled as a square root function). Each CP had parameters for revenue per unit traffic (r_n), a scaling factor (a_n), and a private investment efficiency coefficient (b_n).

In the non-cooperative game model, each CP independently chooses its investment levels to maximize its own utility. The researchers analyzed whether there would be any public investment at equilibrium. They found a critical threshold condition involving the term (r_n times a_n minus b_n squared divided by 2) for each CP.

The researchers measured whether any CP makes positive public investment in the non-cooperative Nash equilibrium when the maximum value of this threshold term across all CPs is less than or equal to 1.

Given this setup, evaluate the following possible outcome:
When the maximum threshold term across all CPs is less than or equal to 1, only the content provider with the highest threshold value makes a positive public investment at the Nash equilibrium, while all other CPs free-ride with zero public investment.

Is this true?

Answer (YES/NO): NO